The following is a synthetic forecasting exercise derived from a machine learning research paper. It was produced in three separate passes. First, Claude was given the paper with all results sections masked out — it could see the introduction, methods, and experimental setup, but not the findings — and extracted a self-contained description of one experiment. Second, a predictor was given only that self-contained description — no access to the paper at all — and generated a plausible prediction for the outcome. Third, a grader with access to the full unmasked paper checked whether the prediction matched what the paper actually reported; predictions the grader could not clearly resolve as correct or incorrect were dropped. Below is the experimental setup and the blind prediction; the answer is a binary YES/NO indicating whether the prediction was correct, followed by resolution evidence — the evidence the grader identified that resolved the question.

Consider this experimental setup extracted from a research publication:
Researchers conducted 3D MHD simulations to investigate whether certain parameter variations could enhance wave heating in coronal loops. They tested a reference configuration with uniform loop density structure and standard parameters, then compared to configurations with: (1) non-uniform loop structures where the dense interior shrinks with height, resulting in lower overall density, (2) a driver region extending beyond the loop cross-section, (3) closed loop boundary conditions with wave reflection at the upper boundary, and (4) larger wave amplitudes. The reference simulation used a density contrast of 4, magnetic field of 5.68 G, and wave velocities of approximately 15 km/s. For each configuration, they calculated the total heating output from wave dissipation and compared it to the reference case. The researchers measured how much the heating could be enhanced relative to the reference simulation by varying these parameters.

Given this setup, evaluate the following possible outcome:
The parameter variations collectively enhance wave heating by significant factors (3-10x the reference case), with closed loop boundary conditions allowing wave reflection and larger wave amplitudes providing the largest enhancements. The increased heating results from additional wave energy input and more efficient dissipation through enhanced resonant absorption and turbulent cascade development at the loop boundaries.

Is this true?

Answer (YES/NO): NO